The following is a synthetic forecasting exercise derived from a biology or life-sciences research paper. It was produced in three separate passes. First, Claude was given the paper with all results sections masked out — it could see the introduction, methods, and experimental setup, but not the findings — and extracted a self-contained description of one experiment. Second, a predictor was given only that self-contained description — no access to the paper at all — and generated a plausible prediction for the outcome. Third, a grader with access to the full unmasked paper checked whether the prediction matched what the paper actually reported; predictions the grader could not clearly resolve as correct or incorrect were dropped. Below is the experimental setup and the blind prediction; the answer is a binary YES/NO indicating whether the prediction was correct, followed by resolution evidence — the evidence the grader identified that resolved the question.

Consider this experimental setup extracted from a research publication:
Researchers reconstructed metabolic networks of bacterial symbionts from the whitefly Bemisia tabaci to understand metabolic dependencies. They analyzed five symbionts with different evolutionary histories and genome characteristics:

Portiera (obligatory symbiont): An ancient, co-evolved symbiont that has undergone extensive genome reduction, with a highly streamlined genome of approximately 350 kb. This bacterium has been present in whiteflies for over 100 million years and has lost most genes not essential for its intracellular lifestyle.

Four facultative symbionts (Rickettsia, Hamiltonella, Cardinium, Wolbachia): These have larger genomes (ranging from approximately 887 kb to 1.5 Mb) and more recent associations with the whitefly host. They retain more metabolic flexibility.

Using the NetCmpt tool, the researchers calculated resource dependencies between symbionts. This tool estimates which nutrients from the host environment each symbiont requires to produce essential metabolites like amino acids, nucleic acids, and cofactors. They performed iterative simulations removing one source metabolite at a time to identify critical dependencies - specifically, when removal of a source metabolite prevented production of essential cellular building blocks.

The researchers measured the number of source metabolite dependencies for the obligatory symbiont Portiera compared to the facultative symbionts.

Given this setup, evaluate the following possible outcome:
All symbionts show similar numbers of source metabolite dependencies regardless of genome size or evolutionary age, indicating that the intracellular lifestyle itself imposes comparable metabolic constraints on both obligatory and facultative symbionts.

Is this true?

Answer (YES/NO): NO